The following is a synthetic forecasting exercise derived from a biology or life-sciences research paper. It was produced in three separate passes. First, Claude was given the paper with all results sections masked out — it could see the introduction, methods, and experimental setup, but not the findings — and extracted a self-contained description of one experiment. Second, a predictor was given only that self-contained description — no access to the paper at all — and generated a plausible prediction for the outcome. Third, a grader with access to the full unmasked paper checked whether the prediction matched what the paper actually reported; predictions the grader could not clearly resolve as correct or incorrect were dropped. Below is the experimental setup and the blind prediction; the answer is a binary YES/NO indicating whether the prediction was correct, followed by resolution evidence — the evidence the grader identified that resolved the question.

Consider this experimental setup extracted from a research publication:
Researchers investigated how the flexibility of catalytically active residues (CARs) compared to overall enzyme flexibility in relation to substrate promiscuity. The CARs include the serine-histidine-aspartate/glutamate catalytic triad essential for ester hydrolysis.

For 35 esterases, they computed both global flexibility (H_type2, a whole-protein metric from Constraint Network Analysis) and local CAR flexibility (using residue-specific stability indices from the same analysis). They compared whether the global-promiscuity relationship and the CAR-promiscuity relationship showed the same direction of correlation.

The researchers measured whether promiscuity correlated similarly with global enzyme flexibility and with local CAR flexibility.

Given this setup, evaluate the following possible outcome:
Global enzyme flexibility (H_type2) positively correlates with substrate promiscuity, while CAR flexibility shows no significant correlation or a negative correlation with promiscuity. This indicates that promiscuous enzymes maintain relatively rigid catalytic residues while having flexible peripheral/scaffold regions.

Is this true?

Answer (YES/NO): NO